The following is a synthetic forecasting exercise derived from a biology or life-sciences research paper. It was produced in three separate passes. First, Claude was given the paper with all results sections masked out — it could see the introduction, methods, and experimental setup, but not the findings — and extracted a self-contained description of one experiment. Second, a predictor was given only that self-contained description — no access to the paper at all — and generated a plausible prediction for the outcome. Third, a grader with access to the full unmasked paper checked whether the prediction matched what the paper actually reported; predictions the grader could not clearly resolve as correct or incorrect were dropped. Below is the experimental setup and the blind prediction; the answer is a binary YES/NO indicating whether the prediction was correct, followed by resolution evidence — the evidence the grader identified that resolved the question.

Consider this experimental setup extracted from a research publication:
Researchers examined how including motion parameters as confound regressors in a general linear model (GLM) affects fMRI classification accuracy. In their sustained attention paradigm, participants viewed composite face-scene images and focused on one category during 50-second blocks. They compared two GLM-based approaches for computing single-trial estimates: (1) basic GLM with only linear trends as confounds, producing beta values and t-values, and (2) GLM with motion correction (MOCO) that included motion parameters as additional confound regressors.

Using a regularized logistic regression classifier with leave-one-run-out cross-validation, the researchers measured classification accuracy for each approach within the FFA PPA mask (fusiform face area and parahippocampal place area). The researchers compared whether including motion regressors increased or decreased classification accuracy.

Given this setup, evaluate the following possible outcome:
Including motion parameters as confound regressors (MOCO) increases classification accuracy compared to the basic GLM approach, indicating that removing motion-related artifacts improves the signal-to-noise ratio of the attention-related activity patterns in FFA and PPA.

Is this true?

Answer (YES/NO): NO